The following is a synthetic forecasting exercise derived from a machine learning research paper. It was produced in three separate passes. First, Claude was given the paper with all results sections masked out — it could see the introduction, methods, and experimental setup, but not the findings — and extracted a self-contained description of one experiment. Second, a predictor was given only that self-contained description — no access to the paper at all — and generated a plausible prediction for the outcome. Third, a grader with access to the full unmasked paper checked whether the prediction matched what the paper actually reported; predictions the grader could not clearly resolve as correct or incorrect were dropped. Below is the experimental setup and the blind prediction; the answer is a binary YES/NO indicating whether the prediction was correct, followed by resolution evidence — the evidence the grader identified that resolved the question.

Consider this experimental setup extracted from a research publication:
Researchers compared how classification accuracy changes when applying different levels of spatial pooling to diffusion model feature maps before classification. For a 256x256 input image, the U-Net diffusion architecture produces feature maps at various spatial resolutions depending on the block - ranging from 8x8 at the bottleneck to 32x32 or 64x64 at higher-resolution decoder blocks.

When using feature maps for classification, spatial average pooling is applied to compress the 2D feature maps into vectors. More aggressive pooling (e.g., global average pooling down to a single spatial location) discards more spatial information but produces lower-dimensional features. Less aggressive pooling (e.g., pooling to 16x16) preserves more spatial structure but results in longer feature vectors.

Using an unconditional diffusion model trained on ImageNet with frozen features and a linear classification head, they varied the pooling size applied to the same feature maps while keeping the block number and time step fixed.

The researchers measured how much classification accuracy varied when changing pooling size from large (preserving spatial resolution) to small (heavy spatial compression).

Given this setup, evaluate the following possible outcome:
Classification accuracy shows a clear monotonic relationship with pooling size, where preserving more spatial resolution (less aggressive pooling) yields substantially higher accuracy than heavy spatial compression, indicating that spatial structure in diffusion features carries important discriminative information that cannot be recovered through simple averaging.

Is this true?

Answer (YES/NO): NO